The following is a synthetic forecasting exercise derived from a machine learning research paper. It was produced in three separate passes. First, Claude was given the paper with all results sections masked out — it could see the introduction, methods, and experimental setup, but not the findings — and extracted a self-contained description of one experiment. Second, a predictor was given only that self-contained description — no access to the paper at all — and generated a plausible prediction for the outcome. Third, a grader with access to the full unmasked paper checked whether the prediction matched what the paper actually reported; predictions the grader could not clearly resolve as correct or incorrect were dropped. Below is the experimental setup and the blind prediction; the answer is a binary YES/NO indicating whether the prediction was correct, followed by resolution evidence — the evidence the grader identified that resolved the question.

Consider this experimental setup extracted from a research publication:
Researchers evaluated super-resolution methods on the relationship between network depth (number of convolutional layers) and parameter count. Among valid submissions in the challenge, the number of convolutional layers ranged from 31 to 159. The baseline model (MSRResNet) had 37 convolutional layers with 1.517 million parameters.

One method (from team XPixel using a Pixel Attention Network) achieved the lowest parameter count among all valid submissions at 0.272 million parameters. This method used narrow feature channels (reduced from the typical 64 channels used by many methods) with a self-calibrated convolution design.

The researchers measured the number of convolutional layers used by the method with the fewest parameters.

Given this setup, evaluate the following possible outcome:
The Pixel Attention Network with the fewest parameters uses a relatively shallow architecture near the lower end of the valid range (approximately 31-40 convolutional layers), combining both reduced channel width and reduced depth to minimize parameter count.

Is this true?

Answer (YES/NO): NO